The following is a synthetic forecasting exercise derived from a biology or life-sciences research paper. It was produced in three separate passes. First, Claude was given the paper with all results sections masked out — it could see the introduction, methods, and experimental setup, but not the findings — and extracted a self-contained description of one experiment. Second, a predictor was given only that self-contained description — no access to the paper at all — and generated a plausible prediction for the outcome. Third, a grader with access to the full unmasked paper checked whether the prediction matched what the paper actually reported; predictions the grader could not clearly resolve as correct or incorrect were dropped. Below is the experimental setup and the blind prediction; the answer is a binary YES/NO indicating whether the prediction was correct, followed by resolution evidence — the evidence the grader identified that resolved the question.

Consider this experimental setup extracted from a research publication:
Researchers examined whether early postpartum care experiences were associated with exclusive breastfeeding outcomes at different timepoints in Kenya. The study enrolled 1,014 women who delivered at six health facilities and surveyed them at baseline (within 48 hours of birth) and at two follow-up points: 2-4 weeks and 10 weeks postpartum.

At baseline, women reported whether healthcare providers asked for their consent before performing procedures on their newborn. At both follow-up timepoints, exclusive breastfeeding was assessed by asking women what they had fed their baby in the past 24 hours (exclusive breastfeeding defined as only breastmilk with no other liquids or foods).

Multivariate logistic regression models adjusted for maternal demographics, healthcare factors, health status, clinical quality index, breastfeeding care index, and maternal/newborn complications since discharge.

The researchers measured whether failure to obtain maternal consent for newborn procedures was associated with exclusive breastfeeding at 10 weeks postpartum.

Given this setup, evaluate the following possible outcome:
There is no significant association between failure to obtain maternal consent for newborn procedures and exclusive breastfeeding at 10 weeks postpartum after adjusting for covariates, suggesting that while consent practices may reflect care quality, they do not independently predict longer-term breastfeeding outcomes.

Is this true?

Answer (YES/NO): NO